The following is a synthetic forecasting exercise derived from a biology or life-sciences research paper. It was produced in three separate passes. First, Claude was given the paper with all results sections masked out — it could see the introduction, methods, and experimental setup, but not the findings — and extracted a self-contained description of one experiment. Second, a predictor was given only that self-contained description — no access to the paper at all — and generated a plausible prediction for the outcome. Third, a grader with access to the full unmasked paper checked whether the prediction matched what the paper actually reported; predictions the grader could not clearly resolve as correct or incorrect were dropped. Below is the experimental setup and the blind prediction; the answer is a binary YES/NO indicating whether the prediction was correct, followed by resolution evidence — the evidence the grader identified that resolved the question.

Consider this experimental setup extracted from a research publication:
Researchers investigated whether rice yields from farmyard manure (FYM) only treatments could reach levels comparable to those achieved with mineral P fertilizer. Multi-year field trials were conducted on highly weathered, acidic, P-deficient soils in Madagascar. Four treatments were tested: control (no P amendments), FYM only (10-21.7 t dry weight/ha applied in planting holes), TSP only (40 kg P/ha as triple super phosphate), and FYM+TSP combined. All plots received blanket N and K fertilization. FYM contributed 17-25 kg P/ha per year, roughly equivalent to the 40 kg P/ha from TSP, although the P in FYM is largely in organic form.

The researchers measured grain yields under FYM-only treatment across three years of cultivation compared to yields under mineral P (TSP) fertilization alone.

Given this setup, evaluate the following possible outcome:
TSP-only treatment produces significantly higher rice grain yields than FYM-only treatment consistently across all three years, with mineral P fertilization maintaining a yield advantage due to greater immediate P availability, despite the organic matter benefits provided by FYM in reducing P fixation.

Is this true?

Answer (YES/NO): NO